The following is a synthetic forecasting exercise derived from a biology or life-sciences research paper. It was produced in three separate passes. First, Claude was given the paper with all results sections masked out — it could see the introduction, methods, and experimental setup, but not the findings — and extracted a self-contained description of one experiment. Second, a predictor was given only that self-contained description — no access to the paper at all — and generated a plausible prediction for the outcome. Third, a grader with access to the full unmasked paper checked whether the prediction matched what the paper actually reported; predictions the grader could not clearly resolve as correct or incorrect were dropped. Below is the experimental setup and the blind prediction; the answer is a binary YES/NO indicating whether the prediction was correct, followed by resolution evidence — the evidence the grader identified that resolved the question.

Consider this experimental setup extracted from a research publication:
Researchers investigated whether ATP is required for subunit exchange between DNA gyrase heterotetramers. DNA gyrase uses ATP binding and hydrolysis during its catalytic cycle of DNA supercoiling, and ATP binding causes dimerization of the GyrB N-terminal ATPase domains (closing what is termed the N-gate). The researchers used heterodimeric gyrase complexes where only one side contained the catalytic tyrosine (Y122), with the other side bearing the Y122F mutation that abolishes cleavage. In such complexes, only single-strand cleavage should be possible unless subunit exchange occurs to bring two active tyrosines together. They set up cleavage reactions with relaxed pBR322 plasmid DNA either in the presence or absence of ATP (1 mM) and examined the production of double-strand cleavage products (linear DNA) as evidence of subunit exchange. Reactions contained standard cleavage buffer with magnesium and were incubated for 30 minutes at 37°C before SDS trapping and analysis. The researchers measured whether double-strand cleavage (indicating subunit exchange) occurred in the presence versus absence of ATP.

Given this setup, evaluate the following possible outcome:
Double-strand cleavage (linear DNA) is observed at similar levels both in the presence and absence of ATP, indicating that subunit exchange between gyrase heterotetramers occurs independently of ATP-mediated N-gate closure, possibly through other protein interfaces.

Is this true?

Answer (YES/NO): YES